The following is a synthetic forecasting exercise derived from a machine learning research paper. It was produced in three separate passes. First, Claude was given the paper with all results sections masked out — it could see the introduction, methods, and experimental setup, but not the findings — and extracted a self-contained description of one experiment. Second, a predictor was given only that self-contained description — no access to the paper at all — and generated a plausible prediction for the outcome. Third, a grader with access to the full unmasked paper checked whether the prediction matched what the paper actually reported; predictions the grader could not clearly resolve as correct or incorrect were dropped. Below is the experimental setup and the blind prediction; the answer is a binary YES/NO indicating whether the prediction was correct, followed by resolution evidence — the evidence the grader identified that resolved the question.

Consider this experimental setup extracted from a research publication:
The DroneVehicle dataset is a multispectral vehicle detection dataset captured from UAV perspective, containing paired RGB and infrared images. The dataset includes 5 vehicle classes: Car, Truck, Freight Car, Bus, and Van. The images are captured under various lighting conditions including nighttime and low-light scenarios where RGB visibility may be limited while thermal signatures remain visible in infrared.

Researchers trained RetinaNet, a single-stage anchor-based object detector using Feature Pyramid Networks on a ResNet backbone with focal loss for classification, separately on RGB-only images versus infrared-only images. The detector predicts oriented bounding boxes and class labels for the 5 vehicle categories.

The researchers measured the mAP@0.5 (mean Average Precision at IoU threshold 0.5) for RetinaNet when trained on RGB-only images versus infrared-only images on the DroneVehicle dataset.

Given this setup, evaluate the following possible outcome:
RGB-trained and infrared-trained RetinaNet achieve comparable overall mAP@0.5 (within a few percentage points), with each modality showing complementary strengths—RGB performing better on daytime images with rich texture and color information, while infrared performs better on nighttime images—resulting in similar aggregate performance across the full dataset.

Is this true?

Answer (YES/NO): NO